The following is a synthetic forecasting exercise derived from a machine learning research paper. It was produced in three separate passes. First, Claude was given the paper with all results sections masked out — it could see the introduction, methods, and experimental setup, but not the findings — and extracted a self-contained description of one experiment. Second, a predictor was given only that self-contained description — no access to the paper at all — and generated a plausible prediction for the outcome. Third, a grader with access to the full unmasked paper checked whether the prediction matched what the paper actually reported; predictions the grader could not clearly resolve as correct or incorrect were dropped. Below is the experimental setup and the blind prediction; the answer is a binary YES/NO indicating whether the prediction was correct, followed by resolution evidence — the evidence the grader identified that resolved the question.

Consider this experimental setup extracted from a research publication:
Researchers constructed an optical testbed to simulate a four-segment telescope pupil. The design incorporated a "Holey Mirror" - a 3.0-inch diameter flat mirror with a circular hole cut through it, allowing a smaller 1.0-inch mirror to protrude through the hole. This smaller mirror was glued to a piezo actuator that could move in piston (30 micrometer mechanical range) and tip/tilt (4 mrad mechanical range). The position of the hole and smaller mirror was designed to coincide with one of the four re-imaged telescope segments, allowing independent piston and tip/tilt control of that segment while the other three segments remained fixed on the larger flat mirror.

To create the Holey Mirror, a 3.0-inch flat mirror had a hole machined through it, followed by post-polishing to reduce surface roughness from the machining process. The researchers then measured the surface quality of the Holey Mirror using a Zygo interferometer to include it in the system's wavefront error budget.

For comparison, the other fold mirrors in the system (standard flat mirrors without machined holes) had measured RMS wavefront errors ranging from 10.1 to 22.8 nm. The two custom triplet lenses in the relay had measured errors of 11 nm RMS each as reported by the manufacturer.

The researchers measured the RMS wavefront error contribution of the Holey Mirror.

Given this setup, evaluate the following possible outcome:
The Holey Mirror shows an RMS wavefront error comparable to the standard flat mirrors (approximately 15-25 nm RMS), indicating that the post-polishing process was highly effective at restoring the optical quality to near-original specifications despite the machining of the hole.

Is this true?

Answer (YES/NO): NO